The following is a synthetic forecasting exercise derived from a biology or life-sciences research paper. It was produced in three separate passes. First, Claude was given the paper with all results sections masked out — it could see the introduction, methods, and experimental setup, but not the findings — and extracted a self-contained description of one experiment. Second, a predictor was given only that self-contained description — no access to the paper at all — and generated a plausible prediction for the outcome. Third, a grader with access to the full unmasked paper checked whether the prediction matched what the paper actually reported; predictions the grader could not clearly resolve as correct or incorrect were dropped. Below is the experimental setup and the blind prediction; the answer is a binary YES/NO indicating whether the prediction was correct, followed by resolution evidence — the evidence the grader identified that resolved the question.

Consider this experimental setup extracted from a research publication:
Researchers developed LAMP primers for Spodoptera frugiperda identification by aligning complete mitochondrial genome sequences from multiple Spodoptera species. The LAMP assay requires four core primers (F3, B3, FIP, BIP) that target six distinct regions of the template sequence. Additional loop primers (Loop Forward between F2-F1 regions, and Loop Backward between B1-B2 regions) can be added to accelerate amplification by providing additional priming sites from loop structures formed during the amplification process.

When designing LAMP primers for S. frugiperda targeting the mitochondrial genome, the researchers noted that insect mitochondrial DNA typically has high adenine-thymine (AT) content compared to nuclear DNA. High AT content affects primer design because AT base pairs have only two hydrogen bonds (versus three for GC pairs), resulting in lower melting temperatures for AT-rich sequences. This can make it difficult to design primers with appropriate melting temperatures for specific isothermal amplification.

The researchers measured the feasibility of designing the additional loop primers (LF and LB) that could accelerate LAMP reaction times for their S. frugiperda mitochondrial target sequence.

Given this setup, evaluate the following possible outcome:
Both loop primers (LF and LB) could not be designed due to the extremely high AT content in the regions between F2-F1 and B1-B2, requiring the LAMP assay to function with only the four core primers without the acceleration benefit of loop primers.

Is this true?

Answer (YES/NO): NO